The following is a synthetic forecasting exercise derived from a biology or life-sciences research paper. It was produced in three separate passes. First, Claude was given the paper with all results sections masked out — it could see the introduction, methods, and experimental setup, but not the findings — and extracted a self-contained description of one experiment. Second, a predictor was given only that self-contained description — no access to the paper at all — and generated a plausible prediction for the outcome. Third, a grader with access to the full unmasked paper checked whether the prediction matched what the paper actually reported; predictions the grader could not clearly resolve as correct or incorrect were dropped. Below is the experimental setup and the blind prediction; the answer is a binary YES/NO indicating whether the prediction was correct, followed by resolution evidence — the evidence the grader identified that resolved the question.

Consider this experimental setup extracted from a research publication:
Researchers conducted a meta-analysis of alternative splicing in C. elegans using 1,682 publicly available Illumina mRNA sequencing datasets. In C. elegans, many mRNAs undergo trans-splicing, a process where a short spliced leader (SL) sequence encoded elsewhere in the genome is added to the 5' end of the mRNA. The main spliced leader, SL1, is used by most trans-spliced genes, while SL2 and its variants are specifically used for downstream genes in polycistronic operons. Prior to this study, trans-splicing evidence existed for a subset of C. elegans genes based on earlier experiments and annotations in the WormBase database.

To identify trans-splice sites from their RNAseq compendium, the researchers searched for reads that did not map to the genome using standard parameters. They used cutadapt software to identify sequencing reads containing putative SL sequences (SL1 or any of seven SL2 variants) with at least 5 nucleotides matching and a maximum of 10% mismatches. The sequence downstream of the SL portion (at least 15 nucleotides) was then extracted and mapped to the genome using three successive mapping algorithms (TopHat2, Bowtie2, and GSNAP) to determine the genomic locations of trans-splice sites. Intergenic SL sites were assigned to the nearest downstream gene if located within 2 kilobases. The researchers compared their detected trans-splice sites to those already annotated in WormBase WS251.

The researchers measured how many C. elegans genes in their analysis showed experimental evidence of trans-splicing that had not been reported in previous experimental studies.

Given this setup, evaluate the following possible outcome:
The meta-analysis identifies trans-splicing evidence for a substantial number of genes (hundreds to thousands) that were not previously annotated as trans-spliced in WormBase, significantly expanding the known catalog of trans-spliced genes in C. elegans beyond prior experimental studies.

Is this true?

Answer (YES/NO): YES